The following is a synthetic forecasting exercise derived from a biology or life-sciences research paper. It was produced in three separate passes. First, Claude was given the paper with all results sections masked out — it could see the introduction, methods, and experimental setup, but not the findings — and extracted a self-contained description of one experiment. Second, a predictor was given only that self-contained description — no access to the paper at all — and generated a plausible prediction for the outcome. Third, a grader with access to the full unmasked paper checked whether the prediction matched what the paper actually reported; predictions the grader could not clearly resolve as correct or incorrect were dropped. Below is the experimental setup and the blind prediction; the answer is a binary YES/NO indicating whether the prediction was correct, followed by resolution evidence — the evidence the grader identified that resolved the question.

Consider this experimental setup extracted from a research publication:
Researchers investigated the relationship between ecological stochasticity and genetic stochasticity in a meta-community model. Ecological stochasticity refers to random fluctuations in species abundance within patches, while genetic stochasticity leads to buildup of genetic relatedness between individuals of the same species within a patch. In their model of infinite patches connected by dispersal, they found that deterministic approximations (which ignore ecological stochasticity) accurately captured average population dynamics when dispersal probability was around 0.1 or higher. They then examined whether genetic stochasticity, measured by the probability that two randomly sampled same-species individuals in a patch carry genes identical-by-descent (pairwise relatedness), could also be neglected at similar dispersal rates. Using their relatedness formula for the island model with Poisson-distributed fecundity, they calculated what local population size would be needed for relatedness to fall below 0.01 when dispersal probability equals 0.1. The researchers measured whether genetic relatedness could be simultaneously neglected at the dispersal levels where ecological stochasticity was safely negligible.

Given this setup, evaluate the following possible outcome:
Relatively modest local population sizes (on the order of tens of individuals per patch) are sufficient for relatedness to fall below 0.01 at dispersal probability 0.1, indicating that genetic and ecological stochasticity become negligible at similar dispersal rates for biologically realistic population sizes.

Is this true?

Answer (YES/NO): NO